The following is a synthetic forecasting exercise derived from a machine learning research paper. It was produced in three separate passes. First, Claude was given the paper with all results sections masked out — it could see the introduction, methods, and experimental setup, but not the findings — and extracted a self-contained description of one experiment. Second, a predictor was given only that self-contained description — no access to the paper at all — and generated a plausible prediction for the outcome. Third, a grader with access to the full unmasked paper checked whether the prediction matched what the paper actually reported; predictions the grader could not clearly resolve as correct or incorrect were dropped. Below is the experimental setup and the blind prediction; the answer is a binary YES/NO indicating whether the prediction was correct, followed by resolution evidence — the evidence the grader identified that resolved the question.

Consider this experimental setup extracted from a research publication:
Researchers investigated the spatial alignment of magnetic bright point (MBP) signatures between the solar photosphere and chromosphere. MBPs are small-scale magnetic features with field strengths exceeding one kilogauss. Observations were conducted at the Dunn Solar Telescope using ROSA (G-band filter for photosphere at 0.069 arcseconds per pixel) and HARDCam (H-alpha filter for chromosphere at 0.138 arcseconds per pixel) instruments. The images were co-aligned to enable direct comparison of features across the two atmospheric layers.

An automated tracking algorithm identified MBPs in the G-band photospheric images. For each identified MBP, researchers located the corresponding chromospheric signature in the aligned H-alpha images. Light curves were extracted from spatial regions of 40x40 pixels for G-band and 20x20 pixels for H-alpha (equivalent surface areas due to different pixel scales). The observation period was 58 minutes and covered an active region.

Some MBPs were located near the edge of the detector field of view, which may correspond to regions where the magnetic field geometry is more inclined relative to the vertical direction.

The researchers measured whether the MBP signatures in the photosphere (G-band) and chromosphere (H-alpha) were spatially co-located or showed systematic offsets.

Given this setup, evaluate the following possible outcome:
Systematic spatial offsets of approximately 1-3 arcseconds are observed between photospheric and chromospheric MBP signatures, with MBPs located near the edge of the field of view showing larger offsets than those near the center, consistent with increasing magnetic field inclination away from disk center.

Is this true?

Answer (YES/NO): NO